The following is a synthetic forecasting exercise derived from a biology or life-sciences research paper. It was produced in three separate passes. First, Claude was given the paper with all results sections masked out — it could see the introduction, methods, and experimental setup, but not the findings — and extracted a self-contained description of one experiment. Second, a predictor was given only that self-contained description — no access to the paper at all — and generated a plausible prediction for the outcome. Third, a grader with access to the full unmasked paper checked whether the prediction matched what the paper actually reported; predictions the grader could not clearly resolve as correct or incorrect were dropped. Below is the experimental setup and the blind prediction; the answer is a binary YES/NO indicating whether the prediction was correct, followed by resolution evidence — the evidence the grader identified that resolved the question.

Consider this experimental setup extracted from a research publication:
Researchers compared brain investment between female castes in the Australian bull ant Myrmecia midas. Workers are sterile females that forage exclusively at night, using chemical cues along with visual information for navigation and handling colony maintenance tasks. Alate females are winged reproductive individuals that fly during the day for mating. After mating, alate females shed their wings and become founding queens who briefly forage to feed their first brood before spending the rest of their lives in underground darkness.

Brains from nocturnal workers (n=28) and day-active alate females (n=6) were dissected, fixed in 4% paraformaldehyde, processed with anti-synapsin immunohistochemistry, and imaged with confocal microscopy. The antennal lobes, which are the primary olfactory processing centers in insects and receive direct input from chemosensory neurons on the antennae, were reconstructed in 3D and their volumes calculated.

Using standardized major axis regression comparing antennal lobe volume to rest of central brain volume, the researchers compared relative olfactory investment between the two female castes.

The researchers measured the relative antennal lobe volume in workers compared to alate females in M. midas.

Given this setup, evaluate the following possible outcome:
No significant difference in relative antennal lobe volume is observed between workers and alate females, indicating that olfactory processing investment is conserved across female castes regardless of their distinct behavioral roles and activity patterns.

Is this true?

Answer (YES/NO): YES